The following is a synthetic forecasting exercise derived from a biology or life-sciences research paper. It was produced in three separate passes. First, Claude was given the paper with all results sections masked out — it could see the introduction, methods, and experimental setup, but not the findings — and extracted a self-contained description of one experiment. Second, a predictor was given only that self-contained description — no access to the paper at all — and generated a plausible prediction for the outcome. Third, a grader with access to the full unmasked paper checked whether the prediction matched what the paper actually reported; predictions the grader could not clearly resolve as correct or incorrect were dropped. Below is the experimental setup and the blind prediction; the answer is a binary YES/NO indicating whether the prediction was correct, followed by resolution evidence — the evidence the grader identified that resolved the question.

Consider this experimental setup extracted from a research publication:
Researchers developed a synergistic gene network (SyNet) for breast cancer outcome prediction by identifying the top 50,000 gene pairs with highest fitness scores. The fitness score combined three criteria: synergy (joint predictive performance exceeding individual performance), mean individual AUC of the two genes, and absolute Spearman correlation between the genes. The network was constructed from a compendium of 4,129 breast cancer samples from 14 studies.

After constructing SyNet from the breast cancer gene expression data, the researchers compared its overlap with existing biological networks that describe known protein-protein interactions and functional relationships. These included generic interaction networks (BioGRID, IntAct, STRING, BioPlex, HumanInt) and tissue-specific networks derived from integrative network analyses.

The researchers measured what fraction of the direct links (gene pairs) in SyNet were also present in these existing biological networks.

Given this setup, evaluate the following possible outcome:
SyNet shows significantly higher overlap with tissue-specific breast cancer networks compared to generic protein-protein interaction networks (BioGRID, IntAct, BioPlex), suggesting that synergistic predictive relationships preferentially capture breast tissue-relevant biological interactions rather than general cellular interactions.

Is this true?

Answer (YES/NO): YES